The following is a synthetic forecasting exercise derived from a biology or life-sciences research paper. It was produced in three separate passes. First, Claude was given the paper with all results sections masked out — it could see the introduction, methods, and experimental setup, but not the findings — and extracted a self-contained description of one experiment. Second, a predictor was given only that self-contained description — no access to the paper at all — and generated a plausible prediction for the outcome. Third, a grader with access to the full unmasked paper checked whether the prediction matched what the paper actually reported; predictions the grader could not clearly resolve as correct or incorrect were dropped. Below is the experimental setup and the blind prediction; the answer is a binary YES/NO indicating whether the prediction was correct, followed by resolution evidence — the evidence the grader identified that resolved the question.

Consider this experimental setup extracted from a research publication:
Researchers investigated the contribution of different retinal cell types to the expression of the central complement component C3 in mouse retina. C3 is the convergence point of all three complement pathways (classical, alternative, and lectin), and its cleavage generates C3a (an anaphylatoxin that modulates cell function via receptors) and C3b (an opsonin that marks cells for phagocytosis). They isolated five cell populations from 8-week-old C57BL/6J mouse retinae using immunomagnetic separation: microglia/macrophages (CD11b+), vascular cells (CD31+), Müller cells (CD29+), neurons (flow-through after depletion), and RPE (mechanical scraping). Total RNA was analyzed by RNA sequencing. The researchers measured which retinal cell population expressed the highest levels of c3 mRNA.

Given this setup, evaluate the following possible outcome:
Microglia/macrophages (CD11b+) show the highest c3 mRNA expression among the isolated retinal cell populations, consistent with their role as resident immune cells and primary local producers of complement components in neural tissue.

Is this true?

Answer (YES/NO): NO